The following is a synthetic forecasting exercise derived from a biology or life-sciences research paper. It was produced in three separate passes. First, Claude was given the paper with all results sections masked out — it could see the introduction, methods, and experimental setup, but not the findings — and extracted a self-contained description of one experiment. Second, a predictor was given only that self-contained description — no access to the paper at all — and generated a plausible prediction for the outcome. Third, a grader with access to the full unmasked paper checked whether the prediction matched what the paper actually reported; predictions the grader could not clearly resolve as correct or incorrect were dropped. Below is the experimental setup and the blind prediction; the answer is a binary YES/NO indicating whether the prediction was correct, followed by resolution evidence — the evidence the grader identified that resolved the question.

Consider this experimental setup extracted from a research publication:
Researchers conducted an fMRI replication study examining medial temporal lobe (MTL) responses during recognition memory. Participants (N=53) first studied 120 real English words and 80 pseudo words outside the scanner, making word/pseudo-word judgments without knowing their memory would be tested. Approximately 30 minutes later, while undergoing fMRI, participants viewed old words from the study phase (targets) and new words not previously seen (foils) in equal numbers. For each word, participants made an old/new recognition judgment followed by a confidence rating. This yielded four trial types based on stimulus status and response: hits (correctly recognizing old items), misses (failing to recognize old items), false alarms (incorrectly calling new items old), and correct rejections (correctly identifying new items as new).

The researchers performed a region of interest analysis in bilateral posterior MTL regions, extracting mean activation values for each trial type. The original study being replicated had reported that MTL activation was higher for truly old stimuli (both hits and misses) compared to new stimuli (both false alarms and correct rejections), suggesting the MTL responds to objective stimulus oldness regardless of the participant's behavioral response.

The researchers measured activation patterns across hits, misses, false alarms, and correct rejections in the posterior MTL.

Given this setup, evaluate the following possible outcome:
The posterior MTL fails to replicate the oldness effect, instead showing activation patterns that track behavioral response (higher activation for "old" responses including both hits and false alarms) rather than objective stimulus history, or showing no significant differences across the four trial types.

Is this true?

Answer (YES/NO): NO